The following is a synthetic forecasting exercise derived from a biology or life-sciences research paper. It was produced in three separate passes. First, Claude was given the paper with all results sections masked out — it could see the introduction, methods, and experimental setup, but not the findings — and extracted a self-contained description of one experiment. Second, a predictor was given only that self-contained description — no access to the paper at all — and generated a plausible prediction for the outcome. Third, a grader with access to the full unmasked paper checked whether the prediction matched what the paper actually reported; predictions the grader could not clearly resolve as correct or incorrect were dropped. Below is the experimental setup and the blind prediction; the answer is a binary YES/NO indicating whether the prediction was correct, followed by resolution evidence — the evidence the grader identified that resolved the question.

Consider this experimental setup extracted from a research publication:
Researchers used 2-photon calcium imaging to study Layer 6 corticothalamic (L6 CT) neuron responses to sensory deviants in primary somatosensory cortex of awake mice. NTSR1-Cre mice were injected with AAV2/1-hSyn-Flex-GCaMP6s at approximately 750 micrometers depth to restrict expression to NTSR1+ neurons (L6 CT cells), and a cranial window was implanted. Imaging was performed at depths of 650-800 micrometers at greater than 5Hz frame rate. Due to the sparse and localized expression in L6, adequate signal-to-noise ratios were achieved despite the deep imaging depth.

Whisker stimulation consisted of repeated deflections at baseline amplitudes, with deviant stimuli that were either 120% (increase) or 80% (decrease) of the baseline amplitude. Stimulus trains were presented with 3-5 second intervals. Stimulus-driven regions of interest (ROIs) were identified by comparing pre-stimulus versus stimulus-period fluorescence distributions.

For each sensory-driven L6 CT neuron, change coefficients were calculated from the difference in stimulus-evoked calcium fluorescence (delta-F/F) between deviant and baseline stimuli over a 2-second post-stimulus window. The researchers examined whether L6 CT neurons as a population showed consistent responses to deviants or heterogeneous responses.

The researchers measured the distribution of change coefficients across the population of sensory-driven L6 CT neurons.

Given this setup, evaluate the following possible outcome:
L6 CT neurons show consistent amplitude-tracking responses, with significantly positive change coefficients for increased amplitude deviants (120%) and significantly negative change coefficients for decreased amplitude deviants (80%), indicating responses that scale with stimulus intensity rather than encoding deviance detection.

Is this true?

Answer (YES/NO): YES